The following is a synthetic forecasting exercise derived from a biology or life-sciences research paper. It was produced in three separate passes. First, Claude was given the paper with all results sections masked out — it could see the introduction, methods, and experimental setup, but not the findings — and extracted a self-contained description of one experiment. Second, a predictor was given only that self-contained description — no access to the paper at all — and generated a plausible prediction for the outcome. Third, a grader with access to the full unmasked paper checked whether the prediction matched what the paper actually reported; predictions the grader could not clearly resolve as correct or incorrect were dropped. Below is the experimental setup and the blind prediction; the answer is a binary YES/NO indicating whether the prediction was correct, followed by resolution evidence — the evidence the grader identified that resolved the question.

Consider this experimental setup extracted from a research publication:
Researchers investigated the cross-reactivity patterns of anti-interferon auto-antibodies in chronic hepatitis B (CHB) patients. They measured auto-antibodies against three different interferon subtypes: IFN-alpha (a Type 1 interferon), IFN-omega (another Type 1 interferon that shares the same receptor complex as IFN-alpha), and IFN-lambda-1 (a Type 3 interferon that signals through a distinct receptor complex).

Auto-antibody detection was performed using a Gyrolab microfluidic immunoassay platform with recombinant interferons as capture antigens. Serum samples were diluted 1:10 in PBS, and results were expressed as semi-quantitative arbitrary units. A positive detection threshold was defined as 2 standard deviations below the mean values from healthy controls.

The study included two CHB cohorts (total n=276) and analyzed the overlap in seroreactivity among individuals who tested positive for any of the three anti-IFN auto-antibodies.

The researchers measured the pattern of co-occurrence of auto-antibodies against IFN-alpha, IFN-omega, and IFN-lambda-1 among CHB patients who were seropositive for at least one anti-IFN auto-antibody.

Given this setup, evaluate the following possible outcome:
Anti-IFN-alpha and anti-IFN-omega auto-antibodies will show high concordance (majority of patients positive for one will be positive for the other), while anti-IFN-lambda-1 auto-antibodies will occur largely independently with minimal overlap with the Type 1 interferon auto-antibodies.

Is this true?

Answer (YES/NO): NO